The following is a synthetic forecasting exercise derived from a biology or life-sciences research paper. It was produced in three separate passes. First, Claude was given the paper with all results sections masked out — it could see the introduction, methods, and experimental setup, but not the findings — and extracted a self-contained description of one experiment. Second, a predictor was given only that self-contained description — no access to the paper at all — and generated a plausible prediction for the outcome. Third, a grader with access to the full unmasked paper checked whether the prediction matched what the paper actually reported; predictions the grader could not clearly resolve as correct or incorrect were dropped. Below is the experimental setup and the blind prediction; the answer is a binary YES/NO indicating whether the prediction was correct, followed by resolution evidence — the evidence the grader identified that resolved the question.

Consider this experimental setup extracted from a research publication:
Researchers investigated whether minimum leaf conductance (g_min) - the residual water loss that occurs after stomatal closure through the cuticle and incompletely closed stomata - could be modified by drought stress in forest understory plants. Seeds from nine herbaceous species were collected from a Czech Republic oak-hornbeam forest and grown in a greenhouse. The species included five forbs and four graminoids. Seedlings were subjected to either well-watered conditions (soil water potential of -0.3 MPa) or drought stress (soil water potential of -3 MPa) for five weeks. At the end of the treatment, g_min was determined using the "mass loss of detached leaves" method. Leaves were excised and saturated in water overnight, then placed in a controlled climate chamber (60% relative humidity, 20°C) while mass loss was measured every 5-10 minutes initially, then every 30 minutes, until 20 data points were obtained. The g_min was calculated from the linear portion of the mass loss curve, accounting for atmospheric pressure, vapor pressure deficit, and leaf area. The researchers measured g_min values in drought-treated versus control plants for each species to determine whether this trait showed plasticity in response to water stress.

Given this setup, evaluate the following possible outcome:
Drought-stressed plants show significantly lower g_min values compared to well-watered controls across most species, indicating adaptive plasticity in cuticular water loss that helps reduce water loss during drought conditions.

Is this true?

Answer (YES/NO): NO